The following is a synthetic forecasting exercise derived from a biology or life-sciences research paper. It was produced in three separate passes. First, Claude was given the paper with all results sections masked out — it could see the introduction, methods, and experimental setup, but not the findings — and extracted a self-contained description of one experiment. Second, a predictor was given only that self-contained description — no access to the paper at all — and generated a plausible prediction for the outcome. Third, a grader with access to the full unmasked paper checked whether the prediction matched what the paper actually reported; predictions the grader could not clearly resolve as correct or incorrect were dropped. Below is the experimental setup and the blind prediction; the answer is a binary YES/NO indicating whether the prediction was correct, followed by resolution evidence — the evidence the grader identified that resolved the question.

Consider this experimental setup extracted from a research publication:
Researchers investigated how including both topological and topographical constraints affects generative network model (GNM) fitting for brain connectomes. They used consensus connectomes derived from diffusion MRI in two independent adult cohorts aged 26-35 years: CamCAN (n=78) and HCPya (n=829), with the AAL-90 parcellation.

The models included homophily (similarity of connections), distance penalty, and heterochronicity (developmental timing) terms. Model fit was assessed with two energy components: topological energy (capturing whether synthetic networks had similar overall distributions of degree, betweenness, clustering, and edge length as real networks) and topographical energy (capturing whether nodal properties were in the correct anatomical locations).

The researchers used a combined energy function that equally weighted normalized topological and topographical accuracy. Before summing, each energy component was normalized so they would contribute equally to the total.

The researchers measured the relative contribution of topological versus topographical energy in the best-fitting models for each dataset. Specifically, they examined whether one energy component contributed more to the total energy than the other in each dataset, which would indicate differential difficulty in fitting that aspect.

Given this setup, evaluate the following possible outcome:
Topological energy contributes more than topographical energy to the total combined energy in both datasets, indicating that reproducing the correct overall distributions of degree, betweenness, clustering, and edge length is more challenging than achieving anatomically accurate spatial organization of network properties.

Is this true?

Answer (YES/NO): NO